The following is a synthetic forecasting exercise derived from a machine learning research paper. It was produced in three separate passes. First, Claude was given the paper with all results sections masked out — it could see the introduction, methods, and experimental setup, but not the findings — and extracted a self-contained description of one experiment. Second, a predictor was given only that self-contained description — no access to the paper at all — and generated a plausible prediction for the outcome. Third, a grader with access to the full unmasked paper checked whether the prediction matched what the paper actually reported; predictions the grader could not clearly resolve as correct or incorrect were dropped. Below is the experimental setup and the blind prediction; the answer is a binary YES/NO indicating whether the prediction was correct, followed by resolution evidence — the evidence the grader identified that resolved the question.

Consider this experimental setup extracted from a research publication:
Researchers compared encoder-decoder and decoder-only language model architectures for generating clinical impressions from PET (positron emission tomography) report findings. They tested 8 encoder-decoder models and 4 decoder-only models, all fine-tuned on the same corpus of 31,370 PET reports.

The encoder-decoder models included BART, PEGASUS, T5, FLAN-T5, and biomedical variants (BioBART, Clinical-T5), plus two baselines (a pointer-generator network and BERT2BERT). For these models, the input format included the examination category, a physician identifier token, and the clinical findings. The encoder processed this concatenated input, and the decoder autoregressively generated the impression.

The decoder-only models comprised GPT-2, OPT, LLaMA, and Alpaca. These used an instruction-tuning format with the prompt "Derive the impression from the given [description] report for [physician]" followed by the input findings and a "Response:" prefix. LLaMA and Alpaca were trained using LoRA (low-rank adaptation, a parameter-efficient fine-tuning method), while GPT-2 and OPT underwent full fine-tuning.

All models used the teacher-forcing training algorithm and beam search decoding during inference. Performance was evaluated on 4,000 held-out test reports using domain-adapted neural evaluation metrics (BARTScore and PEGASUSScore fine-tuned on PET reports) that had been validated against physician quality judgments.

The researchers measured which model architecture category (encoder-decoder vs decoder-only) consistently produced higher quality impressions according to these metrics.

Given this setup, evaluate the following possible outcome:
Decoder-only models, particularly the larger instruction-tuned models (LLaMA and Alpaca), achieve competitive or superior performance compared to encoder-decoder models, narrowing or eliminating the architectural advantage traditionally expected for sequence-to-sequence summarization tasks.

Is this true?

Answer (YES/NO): NO